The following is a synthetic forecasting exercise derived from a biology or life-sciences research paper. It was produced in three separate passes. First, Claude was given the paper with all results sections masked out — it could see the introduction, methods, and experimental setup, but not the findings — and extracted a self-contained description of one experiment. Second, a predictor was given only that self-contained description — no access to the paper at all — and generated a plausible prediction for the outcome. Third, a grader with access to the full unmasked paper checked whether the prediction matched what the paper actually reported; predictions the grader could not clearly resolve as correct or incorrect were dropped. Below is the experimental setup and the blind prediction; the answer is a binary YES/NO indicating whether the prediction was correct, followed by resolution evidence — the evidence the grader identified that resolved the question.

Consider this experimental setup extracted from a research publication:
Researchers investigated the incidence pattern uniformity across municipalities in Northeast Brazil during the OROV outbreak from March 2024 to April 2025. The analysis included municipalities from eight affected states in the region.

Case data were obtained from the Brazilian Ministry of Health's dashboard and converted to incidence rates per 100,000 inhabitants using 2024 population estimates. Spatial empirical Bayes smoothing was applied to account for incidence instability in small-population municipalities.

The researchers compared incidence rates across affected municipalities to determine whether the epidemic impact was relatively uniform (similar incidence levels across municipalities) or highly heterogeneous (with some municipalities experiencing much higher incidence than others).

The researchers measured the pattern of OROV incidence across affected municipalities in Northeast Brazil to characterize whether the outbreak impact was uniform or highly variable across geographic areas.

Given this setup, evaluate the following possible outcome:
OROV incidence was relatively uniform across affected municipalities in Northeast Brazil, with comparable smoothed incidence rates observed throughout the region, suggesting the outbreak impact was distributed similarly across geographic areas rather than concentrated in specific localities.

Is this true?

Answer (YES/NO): NO